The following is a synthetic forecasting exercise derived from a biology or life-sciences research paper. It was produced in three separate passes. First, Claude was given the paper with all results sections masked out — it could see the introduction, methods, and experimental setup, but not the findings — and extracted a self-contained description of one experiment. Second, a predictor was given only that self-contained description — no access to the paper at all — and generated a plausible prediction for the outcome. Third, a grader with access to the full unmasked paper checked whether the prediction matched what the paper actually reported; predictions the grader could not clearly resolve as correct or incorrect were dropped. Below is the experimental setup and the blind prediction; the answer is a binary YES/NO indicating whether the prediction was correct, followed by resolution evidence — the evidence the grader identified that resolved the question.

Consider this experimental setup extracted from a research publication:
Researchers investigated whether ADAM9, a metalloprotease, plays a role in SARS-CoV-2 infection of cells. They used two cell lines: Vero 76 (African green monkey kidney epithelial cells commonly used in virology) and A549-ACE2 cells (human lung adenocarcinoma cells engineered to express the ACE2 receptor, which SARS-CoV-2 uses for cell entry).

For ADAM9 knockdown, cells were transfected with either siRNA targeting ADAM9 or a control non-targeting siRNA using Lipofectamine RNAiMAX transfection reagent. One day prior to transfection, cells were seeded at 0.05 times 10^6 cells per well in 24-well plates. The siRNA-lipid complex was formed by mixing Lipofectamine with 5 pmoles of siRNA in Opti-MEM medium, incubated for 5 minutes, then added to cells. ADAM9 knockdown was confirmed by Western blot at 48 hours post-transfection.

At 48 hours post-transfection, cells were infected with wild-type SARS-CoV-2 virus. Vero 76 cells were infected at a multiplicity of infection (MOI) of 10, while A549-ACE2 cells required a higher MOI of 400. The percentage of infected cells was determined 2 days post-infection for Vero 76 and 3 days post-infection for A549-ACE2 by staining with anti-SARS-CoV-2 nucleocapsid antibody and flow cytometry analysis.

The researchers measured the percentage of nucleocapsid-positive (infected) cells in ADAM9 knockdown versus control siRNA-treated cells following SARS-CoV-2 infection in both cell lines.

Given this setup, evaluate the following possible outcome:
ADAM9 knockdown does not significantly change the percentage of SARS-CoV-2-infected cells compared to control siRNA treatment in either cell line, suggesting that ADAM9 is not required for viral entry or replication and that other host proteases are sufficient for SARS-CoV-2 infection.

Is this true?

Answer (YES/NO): NO